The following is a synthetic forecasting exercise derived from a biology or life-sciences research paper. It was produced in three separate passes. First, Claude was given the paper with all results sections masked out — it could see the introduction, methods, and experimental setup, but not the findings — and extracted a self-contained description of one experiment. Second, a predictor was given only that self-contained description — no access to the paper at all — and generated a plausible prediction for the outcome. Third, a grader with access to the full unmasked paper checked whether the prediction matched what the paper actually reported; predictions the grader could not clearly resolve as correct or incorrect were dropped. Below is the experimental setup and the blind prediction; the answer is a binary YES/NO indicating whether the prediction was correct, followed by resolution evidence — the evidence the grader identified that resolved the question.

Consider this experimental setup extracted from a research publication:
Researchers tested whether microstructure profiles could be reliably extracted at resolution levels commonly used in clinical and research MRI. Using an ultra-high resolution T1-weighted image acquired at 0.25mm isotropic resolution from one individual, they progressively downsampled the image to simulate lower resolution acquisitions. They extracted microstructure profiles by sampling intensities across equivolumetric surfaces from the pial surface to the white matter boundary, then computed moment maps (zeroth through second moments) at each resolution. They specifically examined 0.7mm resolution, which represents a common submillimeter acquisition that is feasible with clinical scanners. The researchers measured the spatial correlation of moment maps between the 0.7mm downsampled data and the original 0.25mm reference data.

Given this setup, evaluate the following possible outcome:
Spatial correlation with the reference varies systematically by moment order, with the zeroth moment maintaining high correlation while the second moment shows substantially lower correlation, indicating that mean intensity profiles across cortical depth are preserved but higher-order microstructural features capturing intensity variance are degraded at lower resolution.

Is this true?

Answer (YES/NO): NO